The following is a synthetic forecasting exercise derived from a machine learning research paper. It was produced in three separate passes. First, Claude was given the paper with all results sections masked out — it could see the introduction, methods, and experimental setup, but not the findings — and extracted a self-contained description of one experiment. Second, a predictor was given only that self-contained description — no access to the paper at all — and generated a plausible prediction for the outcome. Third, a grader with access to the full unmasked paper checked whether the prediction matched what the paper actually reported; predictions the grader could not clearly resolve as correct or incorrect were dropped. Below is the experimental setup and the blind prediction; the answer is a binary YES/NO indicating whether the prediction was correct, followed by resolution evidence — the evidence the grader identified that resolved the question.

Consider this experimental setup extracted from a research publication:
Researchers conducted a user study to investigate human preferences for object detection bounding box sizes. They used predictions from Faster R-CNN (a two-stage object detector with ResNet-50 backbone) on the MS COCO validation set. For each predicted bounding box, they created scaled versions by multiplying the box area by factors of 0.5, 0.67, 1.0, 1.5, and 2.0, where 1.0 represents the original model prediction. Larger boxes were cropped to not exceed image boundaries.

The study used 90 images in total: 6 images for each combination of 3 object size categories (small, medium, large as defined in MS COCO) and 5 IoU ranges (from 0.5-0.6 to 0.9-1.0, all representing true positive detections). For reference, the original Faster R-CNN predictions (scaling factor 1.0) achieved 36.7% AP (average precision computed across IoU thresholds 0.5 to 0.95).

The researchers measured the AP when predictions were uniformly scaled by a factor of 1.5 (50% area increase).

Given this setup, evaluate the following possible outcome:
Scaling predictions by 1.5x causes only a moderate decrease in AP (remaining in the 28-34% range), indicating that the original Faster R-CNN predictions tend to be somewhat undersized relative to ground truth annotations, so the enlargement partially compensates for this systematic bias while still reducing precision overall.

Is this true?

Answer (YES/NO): NO